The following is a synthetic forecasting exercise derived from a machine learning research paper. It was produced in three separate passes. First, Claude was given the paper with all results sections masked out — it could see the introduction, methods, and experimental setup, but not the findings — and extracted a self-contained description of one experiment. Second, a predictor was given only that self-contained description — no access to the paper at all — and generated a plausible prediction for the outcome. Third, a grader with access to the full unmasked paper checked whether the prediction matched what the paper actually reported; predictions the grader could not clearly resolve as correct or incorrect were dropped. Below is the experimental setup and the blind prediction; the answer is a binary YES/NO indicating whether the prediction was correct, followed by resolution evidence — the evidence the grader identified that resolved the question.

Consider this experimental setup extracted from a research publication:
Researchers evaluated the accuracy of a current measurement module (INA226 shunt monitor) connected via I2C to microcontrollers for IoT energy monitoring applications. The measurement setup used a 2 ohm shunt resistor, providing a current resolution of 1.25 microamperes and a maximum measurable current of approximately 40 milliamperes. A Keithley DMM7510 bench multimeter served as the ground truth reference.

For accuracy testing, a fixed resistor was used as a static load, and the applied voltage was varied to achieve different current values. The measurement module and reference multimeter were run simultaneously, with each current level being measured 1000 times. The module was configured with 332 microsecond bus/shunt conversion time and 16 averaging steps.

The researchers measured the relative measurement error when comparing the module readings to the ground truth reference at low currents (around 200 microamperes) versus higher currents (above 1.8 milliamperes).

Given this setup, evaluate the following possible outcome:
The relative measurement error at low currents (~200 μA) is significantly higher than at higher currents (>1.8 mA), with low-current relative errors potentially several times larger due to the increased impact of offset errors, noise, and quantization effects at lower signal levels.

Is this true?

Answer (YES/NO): YES